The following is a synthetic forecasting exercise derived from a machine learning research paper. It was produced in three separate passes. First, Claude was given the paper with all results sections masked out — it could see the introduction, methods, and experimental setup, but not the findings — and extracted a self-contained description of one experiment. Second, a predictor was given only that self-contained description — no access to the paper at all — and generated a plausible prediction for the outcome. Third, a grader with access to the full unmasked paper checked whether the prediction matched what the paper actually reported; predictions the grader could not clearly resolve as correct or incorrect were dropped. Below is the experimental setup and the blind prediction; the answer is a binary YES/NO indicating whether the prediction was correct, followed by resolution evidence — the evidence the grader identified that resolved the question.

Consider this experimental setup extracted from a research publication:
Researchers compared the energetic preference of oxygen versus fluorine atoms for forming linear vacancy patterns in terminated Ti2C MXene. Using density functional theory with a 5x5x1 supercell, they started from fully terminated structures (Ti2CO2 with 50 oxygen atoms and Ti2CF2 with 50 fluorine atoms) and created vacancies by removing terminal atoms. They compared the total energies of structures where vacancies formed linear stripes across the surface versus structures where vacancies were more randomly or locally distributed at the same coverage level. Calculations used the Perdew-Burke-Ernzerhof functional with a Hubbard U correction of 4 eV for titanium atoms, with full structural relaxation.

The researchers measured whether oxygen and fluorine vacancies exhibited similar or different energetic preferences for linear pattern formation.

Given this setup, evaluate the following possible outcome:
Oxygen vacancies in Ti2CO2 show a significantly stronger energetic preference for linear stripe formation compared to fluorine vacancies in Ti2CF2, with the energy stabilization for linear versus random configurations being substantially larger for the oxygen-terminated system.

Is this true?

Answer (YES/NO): YES